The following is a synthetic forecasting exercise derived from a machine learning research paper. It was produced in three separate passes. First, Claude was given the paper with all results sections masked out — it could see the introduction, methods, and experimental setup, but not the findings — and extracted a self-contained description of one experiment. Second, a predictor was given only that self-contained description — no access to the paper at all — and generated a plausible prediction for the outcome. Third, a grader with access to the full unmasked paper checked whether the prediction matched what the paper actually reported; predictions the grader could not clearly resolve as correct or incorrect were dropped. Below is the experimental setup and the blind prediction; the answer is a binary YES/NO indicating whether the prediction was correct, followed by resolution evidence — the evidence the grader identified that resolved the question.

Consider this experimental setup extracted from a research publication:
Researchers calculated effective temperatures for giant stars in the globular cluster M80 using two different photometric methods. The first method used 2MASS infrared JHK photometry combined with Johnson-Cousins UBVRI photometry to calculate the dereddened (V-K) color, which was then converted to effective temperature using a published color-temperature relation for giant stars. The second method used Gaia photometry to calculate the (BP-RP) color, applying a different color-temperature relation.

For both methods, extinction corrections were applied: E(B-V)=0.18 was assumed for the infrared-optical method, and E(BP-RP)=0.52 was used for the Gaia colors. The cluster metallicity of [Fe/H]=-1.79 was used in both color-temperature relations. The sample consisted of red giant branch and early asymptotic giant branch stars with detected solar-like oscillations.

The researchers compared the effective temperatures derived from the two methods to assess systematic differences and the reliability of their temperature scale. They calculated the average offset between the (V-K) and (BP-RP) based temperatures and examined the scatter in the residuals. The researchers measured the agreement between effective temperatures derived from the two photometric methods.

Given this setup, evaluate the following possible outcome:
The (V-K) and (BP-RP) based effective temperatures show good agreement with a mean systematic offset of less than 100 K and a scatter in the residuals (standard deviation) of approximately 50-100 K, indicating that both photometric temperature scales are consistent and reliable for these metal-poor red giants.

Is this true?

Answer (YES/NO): NO